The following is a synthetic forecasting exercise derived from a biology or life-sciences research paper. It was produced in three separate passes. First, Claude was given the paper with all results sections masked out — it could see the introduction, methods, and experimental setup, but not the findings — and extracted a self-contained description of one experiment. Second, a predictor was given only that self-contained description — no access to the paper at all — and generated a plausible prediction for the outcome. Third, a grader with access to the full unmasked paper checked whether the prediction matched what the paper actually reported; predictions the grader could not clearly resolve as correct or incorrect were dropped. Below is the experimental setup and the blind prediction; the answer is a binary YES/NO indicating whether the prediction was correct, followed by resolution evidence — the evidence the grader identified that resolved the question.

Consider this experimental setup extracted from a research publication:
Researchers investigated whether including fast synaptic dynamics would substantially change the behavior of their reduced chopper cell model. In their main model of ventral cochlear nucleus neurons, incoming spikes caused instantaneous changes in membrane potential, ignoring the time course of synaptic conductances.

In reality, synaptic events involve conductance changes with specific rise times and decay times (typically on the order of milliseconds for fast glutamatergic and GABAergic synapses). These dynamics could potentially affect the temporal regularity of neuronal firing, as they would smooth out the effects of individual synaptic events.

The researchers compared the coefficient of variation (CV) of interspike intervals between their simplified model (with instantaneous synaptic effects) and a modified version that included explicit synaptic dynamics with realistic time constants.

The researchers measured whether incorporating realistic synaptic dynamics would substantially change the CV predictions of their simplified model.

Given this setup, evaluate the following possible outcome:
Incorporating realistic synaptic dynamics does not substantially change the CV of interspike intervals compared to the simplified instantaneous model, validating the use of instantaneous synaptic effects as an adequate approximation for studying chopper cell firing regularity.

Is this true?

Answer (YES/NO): YES